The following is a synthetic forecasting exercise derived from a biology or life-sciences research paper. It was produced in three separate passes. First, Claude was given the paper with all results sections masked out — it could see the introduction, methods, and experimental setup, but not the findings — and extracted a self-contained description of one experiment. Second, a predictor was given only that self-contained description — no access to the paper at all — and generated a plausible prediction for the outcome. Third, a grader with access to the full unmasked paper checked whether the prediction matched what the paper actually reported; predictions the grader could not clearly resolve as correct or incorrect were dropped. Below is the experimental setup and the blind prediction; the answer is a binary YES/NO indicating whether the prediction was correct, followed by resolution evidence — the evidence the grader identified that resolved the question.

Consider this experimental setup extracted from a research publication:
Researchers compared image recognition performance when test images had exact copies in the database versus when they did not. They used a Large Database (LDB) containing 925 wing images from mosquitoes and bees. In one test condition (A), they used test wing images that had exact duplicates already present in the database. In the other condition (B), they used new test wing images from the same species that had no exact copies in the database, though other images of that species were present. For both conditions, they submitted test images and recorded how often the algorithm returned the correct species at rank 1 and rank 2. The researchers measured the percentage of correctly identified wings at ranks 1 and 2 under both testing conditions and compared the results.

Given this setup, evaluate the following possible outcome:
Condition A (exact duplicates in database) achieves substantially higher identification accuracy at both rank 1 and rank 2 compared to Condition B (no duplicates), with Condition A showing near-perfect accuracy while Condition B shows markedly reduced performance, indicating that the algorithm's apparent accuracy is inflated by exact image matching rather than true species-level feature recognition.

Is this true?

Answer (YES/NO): NO